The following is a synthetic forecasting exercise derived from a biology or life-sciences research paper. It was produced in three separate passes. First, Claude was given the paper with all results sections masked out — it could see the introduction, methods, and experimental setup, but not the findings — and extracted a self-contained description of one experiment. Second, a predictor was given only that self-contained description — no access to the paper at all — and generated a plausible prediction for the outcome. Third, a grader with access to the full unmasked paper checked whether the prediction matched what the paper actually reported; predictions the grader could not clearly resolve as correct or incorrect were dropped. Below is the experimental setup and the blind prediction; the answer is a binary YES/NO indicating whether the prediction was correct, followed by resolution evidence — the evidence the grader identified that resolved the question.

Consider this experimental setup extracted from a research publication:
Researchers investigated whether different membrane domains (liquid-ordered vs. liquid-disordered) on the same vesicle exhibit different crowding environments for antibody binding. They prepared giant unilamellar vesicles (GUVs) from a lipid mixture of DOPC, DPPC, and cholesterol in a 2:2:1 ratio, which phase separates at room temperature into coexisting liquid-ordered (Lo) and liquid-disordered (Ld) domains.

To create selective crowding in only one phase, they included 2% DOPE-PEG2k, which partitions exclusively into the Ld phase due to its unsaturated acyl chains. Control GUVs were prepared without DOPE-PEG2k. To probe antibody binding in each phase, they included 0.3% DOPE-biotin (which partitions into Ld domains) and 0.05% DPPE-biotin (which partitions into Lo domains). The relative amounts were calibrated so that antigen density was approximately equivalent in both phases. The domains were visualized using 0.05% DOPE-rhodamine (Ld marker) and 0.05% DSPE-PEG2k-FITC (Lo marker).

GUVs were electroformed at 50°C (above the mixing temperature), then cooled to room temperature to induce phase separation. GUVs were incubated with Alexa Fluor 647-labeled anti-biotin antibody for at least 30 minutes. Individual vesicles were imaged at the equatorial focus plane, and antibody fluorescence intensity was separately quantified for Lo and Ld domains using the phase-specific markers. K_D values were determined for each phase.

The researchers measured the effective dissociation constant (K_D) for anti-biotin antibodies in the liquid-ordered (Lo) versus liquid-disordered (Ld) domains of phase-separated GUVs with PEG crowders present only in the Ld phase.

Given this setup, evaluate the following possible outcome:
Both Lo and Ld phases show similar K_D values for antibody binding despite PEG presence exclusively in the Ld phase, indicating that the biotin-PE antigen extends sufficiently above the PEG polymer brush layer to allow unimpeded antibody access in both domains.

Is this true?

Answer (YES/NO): NO